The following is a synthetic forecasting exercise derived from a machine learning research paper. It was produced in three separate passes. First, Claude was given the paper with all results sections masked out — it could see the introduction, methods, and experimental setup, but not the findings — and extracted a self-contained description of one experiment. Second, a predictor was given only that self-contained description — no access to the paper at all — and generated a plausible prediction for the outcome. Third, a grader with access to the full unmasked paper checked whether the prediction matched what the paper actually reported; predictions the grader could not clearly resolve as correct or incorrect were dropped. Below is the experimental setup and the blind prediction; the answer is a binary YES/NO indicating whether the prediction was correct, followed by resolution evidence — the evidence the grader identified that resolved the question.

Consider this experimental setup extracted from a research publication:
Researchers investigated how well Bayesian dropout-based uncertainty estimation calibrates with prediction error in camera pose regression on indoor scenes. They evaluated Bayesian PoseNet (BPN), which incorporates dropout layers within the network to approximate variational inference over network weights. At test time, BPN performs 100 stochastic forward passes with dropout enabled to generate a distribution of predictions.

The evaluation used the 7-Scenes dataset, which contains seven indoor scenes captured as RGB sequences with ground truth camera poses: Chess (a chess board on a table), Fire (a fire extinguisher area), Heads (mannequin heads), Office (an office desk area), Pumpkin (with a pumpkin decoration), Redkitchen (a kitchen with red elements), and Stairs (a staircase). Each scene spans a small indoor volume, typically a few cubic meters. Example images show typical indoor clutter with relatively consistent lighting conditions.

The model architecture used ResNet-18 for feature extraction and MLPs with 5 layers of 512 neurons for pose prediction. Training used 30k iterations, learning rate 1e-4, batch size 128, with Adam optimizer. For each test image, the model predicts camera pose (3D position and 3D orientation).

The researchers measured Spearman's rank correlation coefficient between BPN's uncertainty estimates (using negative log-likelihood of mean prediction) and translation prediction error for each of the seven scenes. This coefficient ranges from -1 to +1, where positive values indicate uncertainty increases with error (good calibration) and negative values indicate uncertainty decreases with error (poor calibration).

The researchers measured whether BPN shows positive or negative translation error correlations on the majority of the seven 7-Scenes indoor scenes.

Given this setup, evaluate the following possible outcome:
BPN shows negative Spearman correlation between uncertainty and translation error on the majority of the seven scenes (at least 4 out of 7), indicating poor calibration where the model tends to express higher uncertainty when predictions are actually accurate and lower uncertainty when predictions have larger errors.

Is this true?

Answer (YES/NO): NO